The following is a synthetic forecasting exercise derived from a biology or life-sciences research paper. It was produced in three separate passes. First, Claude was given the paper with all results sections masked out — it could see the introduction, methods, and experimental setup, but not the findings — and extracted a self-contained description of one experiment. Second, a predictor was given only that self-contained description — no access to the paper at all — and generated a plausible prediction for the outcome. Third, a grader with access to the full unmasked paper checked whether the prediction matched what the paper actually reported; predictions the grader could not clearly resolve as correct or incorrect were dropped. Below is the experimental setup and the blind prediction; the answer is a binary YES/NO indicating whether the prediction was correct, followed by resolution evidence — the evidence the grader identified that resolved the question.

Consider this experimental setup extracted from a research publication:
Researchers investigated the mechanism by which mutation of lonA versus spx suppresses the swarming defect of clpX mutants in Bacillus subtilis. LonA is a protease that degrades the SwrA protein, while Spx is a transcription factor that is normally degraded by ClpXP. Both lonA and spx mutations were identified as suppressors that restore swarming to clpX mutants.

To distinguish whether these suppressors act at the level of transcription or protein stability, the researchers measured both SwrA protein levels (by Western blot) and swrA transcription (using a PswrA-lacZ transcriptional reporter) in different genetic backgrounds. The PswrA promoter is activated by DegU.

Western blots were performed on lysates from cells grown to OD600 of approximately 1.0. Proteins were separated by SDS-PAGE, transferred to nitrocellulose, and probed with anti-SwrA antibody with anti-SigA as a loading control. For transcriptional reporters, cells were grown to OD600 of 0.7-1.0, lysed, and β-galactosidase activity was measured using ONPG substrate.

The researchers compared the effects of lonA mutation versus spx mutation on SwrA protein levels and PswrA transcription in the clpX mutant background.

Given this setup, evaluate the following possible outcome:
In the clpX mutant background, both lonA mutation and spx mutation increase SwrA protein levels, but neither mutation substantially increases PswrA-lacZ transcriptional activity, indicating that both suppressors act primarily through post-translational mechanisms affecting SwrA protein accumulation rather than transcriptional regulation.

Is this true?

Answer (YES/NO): NO